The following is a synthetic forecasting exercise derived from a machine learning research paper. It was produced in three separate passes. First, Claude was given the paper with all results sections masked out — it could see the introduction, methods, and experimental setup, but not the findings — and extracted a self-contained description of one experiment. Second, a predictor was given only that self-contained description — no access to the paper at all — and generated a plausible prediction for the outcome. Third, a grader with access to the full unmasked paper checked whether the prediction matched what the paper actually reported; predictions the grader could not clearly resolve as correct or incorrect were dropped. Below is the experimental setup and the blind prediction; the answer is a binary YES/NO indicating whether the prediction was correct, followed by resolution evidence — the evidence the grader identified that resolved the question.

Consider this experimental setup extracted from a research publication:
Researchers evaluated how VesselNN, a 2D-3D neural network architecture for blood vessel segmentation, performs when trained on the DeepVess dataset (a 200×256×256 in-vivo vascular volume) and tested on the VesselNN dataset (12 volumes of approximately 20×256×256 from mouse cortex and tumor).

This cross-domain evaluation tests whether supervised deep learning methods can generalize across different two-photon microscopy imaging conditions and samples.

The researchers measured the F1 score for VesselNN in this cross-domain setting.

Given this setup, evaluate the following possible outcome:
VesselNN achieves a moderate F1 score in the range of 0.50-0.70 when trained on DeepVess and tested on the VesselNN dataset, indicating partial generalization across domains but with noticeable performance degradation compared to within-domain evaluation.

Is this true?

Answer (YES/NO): NO